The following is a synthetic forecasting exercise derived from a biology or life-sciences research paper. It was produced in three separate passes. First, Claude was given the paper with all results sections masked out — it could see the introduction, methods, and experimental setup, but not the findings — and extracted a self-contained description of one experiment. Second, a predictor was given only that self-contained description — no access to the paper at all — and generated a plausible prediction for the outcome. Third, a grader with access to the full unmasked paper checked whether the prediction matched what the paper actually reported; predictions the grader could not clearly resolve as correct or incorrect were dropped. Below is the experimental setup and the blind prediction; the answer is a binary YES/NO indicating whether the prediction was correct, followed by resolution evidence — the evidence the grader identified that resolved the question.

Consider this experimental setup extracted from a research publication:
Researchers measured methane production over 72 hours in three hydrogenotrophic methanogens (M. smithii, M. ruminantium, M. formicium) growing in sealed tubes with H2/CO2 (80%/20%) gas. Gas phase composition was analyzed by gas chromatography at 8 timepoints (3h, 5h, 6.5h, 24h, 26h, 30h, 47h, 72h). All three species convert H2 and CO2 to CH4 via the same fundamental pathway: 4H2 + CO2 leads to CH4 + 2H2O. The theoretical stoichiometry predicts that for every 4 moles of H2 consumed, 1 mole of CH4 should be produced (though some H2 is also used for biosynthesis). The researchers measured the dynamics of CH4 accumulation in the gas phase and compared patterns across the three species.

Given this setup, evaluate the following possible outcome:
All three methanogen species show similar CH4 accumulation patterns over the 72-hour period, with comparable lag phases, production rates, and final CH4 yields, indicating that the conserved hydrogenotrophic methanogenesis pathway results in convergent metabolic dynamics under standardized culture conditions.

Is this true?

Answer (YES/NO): NO